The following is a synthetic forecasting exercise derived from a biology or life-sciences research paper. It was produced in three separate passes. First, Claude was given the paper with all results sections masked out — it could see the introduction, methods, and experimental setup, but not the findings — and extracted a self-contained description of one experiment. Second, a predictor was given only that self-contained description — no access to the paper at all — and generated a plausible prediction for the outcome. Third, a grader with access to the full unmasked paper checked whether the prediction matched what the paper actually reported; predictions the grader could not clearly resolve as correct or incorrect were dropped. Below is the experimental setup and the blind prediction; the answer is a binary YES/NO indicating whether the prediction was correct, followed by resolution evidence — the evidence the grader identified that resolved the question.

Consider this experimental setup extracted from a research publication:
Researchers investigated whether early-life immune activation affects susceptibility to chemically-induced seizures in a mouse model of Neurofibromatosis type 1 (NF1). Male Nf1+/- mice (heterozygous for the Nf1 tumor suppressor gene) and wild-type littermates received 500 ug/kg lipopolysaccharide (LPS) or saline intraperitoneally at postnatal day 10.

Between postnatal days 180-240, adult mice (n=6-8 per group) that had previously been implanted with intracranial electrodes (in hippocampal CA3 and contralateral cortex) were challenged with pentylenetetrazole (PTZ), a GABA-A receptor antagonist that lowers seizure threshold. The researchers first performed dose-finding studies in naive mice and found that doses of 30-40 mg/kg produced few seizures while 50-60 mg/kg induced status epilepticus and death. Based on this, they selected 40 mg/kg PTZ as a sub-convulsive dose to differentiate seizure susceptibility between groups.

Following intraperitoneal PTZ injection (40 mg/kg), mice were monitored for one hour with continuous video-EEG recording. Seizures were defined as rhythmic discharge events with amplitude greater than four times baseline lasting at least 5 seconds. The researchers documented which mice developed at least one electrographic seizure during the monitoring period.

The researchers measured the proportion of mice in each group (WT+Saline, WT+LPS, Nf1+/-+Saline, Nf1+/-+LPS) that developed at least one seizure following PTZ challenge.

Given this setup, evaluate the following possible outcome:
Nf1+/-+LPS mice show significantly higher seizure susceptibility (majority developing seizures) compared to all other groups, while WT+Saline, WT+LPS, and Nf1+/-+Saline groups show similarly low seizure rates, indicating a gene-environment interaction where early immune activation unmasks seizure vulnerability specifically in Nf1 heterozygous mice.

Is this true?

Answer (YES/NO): NO